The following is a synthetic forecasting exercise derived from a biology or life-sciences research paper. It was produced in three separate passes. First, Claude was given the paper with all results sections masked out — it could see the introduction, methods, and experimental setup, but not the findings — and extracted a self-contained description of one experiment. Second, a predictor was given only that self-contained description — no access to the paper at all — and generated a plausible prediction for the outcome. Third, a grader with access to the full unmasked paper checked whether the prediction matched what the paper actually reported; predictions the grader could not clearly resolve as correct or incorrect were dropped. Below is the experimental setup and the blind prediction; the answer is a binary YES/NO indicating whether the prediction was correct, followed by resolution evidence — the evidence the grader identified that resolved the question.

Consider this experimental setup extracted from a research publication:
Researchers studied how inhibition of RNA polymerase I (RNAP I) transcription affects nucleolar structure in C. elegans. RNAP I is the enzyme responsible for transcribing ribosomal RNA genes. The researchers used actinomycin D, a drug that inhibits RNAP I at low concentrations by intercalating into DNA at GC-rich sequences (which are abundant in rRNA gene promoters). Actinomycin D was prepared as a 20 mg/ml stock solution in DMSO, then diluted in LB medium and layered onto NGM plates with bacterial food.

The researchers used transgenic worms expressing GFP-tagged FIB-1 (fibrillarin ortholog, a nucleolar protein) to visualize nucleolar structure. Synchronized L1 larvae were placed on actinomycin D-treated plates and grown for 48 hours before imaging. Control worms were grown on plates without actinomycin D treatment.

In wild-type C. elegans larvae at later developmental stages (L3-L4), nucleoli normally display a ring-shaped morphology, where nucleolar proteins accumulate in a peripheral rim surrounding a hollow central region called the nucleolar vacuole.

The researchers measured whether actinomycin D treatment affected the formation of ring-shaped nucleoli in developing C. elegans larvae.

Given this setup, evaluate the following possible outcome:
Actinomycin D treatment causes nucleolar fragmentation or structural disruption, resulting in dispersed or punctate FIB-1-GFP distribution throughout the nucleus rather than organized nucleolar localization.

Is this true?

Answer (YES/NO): NO